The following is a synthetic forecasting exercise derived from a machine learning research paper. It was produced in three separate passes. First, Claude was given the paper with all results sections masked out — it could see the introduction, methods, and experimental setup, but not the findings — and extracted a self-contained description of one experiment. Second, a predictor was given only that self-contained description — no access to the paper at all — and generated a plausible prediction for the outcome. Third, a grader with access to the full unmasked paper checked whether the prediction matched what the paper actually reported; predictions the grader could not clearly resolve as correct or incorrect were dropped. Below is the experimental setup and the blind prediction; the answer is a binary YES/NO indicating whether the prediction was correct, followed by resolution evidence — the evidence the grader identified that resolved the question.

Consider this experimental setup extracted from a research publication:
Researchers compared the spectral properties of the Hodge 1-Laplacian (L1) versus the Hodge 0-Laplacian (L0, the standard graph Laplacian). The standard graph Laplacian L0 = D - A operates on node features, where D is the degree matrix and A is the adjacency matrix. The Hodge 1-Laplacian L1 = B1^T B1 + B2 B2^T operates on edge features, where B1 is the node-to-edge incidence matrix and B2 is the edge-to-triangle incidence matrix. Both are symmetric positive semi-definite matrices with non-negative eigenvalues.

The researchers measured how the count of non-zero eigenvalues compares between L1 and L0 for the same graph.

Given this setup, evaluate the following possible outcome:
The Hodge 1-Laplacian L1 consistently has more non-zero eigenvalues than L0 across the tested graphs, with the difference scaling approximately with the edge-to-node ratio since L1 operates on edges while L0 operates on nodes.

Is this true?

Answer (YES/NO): NO